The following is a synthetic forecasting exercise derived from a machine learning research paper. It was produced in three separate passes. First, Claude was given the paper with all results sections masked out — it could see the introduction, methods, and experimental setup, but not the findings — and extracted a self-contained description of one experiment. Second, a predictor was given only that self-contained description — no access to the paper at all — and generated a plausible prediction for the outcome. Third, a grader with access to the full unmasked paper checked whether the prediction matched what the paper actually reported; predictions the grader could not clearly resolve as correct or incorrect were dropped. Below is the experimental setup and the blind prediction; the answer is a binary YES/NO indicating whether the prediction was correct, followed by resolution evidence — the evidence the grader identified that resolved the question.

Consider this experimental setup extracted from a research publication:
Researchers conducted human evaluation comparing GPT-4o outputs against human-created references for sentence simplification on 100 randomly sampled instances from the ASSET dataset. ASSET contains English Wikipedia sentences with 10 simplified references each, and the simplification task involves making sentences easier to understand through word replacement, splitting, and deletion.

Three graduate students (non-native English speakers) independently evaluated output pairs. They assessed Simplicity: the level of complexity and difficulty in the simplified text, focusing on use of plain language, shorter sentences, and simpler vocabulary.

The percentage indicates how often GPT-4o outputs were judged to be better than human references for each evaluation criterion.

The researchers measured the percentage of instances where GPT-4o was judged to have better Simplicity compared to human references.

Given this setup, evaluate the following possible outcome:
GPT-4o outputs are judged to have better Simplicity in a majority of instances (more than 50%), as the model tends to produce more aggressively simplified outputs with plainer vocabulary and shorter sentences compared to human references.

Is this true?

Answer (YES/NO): NO